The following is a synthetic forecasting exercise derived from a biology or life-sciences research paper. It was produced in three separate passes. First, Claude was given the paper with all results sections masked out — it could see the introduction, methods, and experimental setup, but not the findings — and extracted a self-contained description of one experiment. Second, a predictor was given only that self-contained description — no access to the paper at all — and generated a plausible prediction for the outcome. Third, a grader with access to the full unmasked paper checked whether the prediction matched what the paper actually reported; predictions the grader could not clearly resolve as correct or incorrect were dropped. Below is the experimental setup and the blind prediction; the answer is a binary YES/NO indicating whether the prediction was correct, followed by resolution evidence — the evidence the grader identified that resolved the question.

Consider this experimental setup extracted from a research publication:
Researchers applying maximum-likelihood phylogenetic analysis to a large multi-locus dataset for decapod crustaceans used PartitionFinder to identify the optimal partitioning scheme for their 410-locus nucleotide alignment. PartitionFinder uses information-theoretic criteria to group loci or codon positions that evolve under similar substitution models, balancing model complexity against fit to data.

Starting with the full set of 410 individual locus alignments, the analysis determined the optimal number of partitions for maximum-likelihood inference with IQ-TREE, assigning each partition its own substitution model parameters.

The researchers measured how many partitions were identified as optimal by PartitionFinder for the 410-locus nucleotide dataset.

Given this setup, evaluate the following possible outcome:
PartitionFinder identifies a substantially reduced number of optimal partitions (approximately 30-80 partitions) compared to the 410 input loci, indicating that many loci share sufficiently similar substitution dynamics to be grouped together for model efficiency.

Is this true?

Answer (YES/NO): NO